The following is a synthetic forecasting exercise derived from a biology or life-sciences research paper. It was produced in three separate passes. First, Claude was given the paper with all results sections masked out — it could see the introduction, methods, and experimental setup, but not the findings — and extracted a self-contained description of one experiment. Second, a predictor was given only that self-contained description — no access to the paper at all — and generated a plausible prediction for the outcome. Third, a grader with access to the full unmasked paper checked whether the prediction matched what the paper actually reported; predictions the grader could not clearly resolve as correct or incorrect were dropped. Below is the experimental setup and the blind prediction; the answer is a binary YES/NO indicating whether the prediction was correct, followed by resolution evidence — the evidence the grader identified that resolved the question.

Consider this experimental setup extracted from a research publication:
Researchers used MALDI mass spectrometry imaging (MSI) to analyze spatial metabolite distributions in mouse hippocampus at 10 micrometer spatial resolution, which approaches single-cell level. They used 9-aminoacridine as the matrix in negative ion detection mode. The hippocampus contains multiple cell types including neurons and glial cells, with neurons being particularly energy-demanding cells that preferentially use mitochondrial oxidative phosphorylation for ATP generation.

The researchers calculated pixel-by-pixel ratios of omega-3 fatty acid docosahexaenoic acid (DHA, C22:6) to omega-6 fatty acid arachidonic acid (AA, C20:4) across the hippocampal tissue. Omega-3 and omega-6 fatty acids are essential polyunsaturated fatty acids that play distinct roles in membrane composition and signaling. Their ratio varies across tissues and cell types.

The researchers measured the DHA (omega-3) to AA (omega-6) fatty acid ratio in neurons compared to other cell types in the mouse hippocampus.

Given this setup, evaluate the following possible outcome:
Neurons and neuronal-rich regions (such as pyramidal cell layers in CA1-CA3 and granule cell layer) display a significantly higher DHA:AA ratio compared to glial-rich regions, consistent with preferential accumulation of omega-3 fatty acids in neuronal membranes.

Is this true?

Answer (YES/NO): NO